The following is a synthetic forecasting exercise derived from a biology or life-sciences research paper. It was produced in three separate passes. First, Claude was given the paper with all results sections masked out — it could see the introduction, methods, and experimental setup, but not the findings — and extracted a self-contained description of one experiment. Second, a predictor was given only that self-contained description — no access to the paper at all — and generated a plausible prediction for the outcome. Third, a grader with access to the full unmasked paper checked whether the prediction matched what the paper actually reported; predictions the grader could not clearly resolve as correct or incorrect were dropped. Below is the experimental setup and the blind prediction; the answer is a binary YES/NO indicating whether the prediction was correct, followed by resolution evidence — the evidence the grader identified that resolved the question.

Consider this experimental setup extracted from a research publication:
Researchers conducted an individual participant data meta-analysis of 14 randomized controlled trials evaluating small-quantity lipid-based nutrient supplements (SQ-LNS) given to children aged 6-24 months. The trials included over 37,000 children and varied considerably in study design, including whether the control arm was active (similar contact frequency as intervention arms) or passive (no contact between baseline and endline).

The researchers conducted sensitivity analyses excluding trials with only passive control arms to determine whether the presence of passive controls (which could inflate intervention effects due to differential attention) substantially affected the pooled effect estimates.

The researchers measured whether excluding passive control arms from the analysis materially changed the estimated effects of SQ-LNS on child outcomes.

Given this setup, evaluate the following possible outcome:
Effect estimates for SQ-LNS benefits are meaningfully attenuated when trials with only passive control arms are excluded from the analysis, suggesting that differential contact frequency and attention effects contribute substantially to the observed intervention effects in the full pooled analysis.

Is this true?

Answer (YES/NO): NO